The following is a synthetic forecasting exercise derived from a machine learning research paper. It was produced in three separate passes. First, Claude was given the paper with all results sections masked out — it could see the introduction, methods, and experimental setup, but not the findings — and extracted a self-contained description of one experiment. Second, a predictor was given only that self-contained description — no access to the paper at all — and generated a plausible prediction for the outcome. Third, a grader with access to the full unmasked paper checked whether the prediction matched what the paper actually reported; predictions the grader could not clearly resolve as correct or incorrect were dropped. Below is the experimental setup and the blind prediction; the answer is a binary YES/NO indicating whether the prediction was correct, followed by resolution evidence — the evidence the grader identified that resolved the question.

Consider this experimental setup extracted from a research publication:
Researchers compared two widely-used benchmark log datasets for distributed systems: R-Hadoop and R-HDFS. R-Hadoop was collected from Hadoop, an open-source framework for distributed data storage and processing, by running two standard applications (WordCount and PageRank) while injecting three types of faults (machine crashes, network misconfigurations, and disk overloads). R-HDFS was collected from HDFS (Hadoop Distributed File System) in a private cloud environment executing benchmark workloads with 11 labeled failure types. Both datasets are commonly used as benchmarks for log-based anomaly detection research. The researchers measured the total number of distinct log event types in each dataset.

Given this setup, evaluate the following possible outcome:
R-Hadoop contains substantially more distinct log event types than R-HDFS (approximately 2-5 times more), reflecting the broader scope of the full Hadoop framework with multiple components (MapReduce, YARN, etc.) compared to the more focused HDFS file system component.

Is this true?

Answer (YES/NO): NO